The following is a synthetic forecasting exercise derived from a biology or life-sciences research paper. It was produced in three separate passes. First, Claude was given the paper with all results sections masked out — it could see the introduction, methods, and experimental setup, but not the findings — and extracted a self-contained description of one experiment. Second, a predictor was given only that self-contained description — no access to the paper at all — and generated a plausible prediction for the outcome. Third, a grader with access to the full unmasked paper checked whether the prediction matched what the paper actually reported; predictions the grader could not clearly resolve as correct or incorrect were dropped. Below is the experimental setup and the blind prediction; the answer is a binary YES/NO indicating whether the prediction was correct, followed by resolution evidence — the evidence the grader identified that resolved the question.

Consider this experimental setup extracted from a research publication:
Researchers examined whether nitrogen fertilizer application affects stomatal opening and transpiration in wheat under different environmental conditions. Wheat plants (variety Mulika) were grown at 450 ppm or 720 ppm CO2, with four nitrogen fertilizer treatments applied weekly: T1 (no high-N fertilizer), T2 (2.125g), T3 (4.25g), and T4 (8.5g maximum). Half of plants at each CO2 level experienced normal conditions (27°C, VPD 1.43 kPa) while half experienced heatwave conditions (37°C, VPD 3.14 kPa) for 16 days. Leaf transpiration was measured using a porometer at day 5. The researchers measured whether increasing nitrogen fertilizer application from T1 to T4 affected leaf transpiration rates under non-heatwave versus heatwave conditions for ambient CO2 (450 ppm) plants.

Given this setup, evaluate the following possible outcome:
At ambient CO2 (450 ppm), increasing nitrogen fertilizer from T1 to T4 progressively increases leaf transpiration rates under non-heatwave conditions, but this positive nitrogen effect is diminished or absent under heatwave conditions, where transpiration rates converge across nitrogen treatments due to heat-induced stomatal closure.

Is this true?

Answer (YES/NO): NO